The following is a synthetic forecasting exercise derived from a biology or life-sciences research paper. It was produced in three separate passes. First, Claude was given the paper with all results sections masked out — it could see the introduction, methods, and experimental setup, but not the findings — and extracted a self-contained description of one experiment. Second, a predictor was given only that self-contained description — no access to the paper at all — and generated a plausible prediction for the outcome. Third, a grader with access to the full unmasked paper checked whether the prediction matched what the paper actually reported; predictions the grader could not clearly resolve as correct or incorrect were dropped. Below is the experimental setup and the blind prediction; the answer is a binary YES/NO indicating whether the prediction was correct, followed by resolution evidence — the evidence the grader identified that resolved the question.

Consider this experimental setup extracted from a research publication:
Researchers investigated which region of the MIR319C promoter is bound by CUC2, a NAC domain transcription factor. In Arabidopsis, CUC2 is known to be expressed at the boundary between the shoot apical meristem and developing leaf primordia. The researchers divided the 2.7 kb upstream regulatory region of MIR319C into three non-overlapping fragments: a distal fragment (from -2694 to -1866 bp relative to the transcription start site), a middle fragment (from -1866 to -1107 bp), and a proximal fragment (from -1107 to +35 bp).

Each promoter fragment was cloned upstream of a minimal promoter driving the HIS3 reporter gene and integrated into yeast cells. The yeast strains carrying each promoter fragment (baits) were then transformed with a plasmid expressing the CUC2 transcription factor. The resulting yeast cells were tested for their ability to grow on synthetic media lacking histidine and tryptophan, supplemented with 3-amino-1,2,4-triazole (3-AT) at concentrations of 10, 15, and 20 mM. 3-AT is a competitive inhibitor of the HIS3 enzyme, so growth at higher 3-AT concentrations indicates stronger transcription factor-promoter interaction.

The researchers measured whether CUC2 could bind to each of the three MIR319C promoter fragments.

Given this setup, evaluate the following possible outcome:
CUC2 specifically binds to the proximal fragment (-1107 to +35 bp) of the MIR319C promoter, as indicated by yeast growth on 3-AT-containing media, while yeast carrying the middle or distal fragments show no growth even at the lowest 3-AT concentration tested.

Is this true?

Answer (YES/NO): NO